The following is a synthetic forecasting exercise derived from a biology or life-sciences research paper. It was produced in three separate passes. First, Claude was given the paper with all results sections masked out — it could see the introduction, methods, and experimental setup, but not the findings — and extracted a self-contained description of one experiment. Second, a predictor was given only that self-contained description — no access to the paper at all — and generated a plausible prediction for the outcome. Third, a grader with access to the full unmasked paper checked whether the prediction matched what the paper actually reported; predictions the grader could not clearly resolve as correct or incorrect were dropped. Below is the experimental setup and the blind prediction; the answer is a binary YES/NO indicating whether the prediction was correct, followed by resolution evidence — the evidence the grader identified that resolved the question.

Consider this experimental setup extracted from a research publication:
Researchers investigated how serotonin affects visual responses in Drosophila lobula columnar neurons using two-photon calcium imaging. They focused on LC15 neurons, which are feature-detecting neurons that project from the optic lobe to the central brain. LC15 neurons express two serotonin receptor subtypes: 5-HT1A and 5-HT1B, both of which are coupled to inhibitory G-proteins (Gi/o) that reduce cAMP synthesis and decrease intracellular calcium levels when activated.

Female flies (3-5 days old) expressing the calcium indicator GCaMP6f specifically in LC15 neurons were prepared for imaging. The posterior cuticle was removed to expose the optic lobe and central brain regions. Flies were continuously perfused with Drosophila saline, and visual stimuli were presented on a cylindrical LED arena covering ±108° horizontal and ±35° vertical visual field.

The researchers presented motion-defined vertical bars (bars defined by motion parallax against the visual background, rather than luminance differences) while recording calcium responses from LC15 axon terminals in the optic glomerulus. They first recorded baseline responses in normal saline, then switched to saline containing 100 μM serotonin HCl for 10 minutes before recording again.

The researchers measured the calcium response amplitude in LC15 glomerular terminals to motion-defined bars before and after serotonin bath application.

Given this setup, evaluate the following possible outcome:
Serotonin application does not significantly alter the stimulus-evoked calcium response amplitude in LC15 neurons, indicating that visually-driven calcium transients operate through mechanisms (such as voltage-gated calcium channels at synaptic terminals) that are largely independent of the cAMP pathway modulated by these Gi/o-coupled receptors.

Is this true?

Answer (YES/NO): NO